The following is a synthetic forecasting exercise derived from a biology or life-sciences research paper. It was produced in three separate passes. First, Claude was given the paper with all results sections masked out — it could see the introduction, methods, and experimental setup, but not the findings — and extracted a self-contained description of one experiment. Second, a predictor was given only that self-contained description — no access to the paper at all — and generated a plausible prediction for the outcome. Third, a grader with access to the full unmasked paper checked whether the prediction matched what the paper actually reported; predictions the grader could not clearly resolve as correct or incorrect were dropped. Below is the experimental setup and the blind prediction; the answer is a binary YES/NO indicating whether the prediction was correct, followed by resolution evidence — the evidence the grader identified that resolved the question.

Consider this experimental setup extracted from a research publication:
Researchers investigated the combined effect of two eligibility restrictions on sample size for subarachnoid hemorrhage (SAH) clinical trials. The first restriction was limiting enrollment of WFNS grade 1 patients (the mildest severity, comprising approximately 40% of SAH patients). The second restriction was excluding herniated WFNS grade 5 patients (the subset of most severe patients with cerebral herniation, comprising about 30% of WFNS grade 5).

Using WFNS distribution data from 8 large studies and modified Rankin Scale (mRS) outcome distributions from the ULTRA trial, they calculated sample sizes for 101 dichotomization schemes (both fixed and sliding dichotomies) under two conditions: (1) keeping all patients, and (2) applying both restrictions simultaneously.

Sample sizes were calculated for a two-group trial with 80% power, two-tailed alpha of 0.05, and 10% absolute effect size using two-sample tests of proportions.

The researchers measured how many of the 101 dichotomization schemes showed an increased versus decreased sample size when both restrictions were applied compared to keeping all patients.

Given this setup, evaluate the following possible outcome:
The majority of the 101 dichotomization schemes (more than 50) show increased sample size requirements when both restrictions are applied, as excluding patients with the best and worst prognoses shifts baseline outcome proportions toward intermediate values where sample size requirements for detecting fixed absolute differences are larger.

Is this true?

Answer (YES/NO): YES